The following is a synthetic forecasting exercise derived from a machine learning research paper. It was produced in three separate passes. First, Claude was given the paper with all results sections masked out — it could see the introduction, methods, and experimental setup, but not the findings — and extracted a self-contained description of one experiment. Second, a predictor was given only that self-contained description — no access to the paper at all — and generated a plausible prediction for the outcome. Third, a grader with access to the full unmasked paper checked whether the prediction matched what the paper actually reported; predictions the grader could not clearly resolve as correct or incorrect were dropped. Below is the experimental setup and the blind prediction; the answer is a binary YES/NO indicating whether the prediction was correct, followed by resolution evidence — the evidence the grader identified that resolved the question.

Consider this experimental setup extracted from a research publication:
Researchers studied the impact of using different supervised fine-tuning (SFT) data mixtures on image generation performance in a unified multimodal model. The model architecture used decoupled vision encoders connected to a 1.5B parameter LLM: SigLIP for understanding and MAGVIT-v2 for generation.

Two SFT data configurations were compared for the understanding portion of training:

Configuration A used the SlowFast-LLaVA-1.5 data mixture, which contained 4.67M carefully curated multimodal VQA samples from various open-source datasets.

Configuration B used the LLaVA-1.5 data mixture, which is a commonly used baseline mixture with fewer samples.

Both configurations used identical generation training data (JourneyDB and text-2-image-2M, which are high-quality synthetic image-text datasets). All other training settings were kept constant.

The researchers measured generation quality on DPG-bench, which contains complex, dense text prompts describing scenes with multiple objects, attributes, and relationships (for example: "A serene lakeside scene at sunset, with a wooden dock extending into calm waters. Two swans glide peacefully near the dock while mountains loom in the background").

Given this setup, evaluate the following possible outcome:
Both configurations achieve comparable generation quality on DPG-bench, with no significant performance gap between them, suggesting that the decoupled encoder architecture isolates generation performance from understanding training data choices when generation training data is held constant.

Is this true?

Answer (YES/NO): NO